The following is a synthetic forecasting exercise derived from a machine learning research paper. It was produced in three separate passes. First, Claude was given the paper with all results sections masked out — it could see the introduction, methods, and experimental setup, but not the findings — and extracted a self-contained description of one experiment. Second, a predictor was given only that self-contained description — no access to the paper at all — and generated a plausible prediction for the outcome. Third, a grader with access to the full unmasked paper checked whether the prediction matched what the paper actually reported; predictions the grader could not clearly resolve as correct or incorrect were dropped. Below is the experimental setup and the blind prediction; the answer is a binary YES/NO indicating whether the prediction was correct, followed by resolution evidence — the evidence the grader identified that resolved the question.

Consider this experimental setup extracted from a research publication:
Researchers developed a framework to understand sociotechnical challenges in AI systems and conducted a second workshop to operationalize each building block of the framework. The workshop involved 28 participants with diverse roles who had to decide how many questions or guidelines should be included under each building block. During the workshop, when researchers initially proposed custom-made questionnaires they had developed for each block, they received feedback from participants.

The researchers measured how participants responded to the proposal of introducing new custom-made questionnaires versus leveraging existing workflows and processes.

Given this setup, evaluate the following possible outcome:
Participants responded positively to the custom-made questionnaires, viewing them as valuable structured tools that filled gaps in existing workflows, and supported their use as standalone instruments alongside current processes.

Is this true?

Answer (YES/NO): NO